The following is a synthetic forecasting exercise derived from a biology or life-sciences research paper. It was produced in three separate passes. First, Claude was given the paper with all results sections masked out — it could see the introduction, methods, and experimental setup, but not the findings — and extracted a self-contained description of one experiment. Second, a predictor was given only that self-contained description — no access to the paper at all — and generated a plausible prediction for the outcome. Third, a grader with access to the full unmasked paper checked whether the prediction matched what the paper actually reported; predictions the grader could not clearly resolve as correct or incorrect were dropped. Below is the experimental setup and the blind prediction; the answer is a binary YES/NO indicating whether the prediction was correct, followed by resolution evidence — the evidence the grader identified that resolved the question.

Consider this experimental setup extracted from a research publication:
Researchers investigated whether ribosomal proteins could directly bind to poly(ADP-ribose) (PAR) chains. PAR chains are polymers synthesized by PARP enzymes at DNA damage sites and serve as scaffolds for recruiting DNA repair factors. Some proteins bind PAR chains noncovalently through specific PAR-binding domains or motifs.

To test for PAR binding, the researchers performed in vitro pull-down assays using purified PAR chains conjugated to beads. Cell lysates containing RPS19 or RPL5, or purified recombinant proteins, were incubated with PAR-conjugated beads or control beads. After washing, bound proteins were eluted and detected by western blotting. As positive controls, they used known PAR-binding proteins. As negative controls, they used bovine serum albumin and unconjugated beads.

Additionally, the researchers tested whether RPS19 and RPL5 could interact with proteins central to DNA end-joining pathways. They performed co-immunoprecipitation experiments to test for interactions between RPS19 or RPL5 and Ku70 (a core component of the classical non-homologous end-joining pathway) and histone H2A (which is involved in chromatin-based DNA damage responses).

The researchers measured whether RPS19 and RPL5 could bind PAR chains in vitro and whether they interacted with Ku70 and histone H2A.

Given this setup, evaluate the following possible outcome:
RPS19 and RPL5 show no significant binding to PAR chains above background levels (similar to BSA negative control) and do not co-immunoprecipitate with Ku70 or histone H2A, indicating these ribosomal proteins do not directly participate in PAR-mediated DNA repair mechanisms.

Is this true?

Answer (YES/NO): NO